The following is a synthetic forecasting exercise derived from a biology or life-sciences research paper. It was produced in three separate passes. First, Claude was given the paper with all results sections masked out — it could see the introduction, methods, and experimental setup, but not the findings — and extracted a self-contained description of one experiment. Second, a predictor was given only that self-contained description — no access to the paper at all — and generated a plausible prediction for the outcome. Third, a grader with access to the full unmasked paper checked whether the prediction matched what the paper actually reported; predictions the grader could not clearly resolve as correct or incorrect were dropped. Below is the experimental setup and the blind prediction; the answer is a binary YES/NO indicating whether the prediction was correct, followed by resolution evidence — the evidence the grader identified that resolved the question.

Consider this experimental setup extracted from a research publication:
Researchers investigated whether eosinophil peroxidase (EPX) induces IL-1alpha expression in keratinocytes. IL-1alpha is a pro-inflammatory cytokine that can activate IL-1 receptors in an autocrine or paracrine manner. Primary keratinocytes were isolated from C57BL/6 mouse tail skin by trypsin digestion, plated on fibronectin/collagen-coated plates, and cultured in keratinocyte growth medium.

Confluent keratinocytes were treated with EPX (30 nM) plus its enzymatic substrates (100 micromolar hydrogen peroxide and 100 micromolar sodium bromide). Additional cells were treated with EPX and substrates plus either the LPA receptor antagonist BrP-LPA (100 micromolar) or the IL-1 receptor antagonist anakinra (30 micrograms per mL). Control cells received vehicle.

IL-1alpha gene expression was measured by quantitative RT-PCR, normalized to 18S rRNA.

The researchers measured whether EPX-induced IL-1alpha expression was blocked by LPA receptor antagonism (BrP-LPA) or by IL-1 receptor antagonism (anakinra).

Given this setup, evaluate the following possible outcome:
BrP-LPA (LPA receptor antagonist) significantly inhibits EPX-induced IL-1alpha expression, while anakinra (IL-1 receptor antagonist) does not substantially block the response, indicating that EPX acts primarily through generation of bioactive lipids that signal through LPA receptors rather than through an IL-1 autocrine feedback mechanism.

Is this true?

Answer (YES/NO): NO